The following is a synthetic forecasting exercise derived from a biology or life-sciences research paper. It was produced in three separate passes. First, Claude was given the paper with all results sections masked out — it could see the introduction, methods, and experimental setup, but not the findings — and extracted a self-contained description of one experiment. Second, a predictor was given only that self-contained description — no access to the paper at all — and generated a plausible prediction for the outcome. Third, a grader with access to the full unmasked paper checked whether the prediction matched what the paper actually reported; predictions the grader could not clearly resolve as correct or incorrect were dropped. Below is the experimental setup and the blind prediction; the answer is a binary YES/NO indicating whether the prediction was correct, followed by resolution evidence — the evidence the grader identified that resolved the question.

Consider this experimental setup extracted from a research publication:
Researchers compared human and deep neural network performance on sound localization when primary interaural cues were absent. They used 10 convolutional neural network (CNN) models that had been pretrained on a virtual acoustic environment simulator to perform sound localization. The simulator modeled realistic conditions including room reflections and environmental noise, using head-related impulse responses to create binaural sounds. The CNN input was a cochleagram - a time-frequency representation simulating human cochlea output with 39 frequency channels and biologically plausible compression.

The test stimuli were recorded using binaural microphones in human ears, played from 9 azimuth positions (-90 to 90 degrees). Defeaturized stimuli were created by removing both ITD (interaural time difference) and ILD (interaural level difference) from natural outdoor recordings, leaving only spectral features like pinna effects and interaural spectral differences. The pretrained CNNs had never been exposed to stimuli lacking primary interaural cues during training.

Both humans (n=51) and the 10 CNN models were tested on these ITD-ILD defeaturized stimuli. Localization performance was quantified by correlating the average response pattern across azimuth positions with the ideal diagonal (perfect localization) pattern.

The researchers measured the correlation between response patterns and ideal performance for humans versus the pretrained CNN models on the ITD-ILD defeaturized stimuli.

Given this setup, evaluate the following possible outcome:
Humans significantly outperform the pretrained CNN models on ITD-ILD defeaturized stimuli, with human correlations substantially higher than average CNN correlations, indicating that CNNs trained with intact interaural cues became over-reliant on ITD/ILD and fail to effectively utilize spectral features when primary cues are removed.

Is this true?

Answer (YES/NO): YES